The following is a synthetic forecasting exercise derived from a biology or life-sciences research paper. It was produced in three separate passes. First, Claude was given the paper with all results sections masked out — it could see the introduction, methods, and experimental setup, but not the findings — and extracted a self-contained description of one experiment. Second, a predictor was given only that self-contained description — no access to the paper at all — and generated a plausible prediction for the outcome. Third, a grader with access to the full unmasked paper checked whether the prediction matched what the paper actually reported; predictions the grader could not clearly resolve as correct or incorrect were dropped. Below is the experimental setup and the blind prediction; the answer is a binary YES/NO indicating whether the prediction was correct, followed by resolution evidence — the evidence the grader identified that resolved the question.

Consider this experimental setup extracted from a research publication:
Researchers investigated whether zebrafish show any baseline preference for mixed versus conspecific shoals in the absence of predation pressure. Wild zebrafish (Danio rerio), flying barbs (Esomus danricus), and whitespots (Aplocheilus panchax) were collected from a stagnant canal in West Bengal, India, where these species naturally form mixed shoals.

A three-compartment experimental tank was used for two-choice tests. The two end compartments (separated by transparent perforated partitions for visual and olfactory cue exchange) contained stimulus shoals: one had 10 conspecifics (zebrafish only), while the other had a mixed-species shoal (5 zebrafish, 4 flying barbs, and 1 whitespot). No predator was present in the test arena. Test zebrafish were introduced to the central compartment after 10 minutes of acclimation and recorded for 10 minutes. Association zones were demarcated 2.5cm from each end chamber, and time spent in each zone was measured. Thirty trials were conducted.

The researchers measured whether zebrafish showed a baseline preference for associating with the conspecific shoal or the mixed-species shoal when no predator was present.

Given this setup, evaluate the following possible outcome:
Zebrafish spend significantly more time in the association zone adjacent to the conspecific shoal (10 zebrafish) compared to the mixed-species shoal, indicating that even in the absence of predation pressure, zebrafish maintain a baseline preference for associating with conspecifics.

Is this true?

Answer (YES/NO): NO